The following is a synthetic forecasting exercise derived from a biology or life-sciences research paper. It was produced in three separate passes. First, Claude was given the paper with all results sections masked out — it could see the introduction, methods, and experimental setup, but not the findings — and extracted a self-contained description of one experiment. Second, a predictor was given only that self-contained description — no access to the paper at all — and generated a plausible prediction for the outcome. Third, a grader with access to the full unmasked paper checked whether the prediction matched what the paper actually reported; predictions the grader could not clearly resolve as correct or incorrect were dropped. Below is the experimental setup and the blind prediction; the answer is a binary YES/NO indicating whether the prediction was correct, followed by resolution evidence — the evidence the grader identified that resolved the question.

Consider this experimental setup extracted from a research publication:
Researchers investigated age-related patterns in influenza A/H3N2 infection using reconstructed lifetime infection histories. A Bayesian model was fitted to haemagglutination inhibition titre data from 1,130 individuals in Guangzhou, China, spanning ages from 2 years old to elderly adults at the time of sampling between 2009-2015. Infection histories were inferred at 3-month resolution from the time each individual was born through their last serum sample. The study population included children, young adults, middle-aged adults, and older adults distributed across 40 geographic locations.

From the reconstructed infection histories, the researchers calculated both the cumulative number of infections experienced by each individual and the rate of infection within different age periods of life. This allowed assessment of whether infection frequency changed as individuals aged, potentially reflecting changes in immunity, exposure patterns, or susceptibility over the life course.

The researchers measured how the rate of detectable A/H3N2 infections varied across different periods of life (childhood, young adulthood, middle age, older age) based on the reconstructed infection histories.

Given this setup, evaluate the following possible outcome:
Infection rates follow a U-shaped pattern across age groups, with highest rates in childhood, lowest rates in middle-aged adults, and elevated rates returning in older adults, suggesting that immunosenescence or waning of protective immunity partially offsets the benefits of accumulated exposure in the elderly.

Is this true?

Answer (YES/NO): NO